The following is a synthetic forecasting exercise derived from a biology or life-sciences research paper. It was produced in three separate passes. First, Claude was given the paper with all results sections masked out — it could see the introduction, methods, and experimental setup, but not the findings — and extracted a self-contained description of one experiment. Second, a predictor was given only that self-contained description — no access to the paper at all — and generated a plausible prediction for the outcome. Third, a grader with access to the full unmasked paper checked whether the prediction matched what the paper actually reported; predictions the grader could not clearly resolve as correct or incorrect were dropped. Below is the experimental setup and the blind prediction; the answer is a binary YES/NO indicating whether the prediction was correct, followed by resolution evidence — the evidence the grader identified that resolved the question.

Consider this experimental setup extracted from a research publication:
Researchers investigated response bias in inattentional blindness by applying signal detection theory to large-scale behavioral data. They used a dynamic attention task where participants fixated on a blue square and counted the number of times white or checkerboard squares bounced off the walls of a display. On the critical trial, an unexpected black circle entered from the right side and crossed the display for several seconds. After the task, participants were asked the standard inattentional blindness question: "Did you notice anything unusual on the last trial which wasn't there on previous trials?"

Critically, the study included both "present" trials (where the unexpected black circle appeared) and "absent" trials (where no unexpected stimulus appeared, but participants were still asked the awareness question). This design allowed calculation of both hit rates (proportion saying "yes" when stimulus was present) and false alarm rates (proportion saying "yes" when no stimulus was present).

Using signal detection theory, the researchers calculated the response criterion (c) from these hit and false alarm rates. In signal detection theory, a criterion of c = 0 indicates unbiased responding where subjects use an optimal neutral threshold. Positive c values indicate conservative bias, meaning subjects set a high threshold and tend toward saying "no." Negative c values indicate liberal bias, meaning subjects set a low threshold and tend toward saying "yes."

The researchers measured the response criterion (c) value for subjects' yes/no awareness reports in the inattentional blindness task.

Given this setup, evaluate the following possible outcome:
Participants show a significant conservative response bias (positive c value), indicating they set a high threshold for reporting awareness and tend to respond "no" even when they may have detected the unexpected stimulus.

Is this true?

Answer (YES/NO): YES